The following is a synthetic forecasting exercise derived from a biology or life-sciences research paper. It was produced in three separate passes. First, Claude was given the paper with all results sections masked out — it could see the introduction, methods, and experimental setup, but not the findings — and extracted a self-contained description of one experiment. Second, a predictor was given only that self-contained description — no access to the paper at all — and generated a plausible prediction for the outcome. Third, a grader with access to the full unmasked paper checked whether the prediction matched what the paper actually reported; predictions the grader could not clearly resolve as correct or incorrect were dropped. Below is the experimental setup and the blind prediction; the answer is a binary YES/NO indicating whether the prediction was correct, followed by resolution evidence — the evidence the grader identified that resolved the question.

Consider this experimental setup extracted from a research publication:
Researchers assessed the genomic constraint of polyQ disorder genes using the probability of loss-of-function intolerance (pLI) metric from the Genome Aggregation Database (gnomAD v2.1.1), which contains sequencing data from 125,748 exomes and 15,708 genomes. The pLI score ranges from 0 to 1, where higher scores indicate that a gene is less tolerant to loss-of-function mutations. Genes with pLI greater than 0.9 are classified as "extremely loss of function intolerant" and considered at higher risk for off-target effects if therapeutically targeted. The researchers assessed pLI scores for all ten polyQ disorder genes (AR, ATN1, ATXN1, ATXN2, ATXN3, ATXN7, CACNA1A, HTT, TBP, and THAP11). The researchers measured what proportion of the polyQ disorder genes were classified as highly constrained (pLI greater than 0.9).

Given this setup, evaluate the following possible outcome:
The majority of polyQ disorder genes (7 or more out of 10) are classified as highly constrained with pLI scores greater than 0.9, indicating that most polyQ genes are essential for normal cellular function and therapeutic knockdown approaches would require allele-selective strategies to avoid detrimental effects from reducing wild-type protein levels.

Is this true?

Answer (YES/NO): NO